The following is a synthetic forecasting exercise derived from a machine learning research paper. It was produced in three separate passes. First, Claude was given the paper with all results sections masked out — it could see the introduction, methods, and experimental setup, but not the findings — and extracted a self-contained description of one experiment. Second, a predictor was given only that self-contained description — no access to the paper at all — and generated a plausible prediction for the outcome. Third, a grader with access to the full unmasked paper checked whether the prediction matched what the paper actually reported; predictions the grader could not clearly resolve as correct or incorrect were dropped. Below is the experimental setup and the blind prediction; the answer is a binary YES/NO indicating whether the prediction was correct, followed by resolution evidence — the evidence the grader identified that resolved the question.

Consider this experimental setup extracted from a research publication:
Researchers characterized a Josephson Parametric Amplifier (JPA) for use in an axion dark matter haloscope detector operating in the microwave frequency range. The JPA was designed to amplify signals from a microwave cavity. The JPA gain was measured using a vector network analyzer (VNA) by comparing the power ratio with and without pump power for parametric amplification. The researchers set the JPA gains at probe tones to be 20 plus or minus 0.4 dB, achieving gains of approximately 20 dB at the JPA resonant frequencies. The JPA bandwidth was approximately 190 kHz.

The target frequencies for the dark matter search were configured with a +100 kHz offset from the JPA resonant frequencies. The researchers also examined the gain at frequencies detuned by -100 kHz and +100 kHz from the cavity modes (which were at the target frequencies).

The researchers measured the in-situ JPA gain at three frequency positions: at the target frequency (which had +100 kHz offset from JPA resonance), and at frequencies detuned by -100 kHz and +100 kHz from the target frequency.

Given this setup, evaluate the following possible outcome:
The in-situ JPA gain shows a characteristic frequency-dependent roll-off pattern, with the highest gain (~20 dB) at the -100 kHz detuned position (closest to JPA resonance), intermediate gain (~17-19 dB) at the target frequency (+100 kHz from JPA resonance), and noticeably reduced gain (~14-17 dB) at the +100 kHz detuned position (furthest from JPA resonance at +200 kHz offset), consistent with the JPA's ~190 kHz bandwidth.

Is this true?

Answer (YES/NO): YES